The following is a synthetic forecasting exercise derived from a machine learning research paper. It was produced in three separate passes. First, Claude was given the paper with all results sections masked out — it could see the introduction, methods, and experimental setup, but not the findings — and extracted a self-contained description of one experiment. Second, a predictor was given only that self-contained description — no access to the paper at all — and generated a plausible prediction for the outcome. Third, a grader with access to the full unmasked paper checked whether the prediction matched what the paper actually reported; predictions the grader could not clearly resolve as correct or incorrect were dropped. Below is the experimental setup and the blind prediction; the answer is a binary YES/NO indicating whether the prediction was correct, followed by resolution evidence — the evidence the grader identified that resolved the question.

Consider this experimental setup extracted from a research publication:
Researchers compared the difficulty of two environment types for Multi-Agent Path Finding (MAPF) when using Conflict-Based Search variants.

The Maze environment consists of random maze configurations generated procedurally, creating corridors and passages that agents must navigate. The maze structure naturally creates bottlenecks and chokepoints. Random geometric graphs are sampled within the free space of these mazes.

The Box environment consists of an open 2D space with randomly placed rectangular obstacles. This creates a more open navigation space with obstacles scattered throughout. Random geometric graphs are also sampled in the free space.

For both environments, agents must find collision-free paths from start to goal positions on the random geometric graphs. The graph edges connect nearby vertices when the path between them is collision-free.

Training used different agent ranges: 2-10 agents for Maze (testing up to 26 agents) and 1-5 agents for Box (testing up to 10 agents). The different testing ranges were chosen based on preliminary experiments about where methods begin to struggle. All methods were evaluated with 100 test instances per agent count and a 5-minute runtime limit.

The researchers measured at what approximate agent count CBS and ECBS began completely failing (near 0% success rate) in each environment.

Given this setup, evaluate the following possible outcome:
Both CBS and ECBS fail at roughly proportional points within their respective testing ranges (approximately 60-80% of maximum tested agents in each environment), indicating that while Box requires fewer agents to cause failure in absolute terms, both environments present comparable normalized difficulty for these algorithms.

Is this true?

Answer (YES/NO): NO